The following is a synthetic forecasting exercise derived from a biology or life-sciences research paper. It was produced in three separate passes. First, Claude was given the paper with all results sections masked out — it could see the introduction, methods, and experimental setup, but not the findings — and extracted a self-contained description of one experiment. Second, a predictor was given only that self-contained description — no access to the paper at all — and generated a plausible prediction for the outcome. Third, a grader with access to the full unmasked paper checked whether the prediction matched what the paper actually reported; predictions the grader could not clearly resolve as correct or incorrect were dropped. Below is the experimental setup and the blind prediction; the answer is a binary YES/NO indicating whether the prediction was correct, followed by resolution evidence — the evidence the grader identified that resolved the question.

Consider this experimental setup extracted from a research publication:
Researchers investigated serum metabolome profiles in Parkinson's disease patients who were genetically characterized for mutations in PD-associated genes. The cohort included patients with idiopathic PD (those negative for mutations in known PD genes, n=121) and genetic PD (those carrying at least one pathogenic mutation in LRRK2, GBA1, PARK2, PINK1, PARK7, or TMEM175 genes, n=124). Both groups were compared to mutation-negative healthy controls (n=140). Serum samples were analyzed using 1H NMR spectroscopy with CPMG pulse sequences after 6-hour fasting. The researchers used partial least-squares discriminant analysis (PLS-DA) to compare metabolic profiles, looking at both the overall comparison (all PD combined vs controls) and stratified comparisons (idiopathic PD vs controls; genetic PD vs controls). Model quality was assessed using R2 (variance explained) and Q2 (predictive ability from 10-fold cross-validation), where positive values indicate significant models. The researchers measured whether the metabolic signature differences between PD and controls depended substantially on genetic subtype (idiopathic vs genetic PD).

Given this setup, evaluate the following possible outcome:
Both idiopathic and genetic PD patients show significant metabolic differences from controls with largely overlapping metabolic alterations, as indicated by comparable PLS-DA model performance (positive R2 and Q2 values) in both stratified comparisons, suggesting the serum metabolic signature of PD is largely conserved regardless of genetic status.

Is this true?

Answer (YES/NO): YES